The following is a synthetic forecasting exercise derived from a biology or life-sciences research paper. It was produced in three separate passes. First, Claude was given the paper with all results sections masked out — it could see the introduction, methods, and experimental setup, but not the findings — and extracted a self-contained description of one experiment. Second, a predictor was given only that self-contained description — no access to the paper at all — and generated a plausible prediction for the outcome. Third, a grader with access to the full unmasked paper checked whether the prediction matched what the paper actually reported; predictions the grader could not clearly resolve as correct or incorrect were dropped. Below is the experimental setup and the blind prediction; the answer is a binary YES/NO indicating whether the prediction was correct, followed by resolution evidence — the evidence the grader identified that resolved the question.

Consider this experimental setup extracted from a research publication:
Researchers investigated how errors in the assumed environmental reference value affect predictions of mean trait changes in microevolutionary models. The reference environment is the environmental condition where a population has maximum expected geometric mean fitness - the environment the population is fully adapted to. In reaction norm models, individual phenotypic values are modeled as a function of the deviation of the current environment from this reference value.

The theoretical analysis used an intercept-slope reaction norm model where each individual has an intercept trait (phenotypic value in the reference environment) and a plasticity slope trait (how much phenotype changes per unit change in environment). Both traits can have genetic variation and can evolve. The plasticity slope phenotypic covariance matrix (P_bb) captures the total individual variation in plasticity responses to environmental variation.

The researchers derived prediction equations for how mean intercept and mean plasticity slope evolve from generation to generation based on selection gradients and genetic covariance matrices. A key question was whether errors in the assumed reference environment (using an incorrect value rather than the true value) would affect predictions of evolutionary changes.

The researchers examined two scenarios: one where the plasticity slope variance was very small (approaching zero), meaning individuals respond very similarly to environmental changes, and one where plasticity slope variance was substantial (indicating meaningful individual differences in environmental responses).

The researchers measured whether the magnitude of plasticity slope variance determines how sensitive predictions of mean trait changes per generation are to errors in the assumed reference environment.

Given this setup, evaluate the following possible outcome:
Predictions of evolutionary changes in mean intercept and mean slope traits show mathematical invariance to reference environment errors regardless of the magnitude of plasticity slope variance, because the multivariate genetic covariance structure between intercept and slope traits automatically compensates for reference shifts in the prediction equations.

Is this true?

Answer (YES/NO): NO